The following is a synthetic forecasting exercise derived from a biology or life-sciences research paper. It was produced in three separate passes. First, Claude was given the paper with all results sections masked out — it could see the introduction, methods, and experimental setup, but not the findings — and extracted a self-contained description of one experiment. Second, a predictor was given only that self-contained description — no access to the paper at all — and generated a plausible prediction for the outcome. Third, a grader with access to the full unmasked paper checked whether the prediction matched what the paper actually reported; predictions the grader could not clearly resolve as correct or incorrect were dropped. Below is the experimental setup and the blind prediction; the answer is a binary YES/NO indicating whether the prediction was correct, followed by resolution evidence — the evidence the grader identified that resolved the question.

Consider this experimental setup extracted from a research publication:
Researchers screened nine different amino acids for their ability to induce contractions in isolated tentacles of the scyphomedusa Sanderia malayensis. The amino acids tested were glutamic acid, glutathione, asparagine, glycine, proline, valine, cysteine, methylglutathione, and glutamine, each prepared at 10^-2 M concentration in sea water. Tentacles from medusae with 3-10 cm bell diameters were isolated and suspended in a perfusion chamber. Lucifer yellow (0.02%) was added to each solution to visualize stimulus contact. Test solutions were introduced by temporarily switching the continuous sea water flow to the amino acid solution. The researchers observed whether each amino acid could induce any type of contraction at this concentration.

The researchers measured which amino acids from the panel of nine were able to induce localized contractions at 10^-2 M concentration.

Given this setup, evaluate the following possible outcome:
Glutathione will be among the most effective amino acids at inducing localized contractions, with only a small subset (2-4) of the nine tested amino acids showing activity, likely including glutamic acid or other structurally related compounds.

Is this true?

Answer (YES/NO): YES